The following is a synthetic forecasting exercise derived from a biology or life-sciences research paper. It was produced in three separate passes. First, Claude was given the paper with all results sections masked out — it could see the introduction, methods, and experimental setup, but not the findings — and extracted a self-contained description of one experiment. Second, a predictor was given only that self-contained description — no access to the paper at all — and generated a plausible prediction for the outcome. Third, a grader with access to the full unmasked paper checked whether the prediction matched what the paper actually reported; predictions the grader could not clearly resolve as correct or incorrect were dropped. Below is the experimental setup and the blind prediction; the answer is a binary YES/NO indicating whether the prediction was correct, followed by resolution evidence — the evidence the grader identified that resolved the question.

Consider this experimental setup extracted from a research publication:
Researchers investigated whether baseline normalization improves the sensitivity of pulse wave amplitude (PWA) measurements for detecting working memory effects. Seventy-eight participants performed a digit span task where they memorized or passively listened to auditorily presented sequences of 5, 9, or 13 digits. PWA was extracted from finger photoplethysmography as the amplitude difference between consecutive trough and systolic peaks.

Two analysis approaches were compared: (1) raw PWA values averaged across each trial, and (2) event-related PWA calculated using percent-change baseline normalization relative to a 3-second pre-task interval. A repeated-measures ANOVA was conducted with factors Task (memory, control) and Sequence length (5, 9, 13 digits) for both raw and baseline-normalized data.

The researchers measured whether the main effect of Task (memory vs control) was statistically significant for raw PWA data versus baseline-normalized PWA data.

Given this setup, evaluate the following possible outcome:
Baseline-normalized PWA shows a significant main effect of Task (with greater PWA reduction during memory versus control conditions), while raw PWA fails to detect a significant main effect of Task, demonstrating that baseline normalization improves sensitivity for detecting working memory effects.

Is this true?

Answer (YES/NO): YES